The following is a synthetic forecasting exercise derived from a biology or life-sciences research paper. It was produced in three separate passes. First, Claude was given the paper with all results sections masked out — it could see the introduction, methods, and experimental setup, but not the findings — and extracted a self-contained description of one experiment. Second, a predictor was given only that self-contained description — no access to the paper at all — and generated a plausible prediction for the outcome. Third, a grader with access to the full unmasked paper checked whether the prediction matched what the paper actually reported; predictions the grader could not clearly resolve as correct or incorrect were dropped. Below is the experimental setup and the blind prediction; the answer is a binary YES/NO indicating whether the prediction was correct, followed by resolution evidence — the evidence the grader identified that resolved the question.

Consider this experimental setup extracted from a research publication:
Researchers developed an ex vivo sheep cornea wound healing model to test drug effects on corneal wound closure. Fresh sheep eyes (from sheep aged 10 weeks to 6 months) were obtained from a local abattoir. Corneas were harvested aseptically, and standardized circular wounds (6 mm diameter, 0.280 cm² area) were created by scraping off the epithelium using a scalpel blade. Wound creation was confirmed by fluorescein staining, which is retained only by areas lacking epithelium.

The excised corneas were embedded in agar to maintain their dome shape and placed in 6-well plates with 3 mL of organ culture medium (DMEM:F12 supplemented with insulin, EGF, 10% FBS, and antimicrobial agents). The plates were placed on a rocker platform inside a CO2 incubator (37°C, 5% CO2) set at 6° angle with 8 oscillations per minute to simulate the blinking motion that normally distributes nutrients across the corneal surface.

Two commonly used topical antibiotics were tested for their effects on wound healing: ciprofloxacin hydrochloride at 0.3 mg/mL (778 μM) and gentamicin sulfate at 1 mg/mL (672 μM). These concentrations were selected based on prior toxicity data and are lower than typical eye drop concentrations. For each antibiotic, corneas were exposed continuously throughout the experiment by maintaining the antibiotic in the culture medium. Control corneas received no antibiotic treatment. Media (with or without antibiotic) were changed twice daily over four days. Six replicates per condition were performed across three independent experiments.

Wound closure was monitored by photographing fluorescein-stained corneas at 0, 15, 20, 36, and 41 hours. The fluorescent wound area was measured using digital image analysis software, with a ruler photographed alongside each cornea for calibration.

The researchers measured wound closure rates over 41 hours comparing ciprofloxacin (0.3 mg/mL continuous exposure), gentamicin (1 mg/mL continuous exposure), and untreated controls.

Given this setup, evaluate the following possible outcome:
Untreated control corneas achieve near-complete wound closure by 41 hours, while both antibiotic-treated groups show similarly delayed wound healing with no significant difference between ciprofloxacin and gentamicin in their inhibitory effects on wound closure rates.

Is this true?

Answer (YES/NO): NO